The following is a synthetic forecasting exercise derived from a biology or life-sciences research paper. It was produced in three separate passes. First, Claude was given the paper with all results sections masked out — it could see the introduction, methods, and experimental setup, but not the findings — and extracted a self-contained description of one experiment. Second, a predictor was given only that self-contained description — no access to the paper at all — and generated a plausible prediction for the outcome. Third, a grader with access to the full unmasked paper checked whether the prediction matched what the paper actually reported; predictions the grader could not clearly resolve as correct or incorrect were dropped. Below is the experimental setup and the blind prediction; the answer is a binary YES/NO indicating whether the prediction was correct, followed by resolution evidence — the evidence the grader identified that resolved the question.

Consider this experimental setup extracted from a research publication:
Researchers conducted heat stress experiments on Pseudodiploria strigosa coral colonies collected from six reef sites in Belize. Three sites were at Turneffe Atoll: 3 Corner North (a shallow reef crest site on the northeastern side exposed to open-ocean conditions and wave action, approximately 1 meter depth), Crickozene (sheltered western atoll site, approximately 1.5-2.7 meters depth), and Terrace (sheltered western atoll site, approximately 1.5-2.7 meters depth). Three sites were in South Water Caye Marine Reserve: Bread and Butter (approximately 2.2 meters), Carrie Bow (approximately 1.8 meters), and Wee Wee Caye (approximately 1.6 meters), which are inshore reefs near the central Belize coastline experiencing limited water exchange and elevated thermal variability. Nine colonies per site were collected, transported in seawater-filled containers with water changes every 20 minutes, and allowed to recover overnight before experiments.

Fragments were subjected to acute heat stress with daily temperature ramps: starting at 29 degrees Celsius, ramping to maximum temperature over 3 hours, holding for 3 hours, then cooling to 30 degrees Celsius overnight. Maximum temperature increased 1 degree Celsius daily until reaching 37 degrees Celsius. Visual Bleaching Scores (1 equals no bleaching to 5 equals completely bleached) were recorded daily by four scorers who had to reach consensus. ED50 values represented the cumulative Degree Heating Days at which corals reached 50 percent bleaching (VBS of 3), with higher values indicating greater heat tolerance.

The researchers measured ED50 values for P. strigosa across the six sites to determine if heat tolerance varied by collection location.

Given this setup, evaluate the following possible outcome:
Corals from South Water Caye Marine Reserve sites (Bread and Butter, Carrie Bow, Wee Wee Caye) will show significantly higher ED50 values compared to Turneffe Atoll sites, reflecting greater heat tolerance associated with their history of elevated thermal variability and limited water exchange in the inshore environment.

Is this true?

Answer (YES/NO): NO